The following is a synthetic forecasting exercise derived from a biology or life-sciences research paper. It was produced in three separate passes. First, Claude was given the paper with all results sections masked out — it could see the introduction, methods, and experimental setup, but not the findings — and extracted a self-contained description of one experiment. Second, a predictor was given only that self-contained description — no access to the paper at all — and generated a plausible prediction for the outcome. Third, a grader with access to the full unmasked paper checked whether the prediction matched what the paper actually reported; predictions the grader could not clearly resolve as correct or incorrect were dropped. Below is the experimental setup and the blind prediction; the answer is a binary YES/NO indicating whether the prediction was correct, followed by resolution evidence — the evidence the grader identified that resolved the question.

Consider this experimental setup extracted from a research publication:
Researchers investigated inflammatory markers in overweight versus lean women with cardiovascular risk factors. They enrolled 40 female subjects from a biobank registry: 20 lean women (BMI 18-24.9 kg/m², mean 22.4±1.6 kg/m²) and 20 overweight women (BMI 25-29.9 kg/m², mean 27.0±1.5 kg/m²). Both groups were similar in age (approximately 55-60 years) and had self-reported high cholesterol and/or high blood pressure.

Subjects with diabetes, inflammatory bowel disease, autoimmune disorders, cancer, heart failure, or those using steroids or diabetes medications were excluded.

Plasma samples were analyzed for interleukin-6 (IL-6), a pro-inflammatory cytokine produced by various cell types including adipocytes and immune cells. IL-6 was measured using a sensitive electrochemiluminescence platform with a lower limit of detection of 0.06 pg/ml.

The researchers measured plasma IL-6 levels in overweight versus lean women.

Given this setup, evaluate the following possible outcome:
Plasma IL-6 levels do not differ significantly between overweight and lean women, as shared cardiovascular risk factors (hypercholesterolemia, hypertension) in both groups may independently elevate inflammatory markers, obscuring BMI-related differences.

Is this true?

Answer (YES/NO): NO